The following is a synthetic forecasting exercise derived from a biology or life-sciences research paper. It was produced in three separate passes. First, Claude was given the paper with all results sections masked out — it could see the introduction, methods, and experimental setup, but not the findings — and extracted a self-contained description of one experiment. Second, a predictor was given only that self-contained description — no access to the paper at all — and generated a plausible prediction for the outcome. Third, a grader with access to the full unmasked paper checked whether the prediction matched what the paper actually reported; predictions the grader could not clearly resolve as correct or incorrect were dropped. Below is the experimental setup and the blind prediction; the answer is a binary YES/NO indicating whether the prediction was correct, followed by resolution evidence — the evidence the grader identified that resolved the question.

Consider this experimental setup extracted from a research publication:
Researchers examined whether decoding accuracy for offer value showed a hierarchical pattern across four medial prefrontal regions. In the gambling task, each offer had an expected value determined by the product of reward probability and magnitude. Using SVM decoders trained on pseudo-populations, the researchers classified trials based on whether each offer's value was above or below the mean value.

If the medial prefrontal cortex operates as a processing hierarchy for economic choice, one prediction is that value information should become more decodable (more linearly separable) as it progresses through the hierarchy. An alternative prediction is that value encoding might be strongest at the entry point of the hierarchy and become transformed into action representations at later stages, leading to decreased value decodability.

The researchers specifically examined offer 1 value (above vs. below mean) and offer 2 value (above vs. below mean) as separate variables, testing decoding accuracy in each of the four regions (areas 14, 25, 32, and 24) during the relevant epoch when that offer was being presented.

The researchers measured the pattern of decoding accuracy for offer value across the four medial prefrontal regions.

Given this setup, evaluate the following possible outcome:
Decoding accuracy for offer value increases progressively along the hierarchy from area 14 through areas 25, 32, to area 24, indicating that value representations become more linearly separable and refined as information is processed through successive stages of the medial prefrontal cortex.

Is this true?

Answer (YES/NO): NO